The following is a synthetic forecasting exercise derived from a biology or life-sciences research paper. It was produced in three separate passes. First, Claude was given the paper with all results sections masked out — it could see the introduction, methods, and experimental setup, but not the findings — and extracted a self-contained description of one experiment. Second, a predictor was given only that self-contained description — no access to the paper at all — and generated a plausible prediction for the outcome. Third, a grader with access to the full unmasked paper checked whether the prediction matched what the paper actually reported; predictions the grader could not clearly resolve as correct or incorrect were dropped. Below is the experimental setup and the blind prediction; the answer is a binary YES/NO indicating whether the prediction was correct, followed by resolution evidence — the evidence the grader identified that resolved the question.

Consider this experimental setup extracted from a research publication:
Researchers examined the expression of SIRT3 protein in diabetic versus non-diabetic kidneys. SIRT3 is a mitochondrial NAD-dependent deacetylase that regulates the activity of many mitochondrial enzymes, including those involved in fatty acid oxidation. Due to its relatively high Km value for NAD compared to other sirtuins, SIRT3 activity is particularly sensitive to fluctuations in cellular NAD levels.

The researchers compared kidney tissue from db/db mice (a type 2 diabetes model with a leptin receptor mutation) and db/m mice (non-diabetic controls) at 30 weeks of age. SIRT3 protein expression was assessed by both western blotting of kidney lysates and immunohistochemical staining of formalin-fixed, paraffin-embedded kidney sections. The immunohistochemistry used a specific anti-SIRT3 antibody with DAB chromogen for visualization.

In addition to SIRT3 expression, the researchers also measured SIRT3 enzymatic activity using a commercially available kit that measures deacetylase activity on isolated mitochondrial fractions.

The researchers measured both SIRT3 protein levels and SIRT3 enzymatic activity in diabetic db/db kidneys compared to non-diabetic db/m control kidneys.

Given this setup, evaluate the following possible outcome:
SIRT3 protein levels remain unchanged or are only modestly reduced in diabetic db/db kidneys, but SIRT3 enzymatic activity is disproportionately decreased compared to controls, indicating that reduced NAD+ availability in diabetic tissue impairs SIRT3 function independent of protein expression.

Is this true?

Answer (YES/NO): NO